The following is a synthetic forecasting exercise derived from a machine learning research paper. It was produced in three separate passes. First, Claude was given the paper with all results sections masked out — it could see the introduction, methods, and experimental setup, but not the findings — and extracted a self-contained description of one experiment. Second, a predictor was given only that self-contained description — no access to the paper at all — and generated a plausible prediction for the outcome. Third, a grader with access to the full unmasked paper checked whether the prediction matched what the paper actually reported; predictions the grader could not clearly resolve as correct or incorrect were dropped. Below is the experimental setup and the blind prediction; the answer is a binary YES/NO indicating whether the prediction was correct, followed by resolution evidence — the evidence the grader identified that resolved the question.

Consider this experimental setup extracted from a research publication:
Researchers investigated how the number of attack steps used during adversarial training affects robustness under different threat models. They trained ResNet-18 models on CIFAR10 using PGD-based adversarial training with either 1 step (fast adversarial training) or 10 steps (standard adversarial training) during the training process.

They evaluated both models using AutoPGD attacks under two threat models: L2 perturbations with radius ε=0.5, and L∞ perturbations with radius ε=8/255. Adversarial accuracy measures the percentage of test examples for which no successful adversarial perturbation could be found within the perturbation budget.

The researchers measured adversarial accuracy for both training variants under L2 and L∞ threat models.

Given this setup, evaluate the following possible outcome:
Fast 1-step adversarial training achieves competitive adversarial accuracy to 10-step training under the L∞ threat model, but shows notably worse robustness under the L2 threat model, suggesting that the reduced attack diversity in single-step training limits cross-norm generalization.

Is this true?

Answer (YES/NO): NO